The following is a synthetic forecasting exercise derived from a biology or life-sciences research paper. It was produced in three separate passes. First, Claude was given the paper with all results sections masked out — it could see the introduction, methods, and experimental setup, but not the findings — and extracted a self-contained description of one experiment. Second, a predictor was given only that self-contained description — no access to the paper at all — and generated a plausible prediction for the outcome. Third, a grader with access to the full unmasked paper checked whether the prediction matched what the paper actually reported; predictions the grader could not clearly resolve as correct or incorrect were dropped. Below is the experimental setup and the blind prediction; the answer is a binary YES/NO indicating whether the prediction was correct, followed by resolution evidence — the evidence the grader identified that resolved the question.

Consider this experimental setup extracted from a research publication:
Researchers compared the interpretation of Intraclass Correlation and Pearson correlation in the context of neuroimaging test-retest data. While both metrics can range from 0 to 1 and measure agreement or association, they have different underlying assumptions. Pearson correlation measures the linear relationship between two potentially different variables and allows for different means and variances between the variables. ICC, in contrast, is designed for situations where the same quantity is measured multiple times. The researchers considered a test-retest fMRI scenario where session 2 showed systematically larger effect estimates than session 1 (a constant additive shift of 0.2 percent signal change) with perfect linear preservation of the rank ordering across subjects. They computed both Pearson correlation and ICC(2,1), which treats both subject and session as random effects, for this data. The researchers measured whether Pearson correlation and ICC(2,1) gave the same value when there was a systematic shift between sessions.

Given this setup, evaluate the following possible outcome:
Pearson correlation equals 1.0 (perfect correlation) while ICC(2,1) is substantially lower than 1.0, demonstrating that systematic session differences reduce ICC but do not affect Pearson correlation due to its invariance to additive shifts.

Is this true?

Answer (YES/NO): YES